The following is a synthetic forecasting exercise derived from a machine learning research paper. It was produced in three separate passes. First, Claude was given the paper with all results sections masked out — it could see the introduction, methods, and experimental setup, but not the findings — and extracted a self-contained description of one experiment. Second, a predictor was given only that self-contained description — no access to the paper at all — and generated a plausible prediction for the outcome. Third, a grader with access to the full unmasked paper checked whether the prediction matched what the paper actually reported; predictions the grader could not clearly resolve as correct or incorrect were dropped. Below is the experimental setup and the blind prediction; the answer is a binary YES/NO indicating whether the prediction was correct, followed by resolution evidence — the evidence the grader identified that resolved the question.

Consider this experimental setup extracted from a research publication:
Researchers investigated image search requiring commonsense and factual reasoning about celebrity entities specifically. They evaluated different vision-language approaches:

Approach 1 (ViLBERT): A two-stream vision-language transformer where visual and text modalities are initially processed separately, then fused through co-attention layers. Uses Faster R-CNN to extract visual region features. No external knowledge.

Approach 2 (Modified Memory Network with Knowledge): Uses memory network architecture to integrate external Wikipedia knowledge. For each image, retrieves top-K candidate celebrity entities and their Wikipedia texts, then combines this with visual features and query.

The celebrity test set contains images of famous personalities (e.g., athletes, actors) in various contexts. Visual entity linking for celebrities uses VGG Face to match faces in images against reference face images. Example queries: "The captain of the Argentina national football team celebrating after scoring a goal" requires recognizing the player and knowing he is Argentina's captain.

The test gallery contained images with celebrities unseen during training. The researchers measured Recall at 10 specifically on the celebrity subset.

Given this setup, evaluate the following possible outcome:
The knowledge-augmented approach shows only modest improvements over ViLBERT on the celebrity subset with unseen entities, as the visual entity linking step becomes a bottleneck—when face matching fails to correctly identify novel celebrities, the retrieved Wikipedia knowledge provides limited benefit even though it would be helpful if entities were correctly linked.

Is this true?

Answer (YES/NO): NO